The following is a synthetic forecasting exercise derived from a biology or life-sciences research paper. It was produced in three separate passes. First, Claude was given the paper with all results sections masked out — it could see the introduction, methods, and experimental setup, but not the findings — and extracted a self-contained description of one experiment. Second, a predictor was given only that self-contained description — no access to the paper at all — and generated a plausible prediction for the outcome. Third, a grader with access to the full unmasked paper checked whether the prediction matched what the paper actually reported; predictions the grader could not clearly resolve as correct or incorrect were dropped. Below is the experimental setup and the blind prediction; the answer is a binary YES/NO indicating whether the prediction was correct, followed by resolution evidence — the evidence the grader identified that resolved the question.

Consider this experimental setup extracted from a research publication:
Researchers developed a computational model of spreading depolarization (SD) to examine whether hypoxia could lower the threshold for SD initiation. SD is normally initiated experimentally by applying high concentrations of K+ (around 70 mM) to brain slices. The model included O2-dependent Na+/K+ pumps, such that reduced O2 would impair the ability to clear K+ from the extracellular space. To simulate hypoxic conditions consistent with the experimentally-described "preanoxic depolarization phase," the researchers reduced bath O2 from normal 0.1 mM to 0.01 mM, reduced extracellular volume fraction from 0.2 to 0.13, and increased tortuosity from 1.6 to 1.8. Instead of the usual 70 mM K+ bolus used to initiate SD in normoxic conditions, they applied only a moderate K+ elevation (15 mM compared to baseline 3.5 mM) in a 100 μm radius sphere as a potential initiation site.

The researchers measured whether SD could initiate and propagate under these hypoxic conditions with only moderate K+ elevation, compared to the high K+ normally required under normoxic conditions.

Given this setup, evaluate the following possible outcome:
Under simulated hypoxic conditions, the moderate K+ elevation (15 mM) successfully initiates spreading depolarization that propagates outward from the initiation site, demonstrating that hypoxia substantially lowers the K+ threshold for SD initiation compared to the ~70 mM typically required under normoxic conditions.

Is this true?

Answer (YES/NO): YES